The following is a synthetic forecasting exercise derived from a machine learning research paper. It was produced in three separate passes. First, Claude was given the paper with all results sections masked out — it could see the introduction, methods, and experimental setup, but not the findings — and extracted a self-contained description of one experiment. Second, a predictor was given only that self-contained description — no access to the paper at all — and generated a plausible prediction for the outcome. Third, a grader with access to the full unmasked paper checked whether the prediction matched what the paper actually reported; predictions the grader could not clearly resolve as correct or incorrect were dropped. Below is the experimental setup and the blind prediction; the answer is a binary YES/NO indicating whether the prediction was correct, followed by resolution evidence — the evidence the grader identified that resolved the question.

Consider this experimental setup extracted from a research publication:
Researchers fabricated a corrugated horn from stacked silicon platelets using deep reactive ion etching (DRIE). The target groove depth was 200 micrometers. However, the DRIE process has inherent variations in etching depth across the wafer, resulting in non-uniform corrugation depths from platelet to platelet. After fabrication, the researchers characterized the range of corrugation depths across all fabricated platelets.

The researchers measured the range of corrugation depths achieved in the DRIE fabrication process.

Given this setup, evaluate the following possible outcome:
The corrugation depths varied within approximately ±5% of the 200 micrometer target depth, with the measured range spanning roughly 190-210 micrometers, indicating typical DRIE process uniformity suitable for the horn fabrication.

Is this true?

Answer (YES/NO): NO